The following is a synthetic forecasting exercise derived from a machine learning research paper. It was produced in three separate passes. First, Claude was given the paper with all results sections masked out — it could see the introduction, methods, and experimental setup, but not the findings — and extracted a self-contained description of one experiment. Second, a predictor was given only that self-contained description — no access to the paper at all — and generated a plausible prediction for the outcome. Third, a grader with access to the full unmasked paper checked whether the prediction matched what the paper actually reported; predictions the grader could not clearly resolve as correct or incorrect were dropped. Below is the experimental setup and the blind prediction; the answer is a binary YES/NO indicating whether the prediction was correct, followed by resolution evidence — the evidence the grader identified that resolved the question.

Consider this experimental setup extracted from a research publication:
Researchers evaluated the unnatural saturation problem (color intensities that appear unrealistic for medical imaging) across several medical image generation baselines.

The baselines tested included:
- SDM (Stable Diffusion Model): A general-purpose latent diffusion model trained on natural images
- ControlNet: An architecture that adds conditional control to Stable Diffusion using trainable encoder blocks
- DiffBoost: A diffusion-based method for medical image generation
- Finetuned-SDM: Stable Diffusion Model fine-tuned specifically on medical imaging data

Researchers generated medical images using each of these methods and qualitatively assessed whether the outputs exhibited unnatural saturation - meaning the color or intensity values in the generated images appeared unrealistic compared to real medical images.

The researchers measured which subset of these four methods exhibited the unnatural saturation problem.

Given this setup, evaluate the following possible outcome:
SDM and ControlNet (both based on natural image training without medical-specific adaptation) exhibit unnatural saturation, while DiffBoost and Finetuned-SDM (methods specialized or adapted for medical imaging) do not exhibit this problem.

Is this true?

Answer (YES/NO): NO